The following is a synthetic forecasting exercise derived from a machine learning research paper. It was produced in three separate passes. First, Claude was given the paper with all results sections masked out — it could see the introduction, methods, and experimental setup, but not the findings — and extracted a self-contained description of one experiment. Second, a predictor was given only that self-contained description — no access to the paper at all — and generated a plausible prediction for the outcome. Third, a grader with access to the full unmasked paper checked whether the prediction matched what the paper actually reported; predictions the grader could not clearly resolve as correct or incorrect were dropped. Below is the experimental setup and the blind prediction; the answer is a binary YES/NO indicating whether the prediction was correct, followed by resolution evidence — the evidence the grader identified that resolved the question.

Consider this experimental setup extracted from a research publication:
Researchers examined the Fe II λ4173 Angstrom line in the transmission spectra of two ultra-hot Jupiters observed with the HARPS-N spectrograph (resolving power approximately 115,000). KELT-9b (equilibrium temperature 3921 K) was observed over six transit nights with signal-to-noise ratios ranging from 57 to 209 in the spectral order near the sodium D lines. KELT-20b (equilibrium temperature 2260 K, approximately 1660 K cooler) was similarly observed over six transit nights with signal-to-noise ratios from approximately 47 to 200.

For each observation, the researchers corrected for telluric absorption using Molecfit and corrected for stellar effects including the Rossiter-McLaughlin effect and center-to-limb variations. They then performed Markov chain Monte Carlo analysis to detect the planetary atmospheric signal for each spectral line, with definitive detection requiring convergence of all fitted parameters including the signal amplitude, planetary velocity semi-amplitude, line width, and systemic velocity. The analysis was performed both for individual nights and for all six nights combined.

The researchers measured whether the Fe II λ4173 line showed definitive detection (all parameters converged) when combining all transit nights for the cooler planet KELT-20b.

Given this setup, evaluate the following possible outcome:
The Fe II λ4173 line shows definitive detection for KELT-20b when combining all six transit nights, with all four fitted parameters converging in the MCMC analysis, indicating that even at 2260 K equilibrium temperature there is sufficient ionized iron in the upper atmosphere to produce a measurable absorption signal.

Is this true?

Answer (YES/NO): NO